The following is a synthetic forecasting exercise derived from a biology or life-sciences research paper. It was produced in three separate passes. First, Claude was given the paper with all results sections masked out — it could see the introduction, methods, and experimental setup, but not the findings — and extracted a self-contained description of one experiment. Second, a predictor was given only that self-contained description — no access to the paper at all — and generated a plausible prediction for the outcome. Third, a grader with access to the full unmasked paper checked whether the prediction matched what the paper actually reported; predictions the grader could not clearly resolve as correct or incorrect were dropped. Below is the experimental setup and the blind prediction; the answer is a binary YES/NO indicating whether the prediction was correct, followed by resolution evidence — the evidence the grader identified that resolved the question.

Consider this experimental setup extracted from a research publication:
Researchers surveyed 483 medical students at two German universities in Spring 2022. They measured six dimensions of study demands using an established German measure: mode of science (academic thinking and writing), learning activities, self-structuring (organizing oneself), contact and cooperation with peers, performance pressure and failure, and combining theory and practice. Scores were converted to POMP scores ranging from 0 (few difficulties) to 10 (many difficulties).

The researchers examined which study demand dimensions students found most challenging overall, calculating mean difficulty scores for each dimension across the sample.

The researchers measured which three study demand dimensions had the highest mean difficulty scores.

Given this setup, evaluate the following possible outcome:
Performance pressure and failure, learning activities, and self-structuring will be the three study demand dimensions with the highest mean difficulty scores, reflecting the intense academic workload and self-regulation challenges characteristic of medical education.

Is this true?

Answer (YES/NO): YES